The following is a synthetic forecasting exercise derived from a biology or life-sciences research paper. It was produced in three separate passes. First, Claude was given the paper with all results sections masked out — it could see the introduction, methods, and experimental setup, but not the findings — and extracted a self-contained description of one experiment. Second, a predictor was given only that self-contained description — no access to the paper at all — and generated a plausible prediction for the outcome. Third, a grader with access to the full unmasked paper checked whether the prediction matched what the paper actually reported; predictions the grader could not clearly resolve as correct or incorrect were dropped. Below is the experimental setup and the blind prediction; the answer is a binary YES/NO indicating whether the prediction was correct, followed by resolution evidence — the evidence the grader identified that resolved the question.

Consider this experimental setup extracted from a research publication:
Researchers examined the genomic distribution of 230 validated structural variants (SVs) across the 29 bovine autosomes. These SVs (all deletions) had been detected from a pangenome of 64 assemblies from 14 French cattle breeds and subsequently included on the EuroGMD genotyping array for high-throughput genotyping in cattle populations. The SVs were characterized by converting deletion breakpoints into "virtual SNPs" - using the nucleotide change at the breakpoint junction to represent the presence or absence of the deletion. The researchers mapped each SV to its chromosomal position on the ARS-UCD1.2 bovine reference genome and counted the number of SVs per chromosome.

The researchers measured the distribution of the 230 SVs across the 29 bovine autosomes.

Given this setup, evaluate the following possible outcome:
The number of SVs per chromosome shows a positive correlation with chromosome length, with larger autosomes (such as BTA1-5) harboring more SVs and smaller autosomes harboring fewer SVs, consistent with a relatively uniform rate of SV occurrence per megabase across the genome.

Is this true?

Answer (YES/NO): NO